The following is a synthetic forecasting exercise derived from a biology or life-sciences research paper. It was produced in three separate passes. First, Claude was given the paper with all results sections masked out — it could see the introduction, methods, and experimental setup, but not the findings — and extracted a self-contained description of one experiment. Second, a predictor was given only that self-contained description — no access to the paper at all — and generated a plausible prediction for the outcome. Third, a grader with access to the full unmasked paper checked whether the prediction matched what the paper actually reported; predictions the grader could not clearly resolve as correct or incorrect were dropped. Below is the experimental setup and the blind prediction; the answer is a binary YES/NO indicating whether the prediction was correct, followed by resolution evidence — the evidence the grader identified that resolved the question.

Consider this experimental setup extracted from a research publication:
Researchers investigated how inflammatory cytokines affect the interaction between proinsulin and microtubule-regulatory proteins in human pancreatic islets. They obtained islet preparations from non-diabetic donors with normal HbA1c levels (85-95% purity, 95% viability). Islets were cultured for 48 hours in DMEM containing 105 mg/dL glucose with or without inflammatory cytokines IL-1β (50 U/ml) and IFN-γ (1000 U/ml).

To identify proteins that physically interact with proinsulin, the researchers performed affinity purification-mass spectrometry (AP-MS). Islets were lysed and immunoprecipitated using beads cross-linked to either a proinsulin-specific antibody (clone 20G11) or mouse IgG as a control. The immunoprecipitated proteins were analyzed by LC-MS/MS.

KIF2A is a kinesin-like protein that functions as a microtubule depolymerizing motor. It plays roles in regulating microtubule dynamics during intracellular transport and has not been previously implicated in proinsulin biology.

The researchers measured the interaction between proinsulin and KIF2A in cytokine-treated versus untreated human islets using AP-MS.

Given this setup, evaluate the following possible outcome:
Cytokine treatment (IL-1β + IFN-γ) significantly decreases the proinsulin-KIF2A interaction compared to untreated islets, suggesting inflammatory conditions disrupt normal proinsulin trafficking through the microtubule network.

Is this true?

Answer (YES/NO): NO